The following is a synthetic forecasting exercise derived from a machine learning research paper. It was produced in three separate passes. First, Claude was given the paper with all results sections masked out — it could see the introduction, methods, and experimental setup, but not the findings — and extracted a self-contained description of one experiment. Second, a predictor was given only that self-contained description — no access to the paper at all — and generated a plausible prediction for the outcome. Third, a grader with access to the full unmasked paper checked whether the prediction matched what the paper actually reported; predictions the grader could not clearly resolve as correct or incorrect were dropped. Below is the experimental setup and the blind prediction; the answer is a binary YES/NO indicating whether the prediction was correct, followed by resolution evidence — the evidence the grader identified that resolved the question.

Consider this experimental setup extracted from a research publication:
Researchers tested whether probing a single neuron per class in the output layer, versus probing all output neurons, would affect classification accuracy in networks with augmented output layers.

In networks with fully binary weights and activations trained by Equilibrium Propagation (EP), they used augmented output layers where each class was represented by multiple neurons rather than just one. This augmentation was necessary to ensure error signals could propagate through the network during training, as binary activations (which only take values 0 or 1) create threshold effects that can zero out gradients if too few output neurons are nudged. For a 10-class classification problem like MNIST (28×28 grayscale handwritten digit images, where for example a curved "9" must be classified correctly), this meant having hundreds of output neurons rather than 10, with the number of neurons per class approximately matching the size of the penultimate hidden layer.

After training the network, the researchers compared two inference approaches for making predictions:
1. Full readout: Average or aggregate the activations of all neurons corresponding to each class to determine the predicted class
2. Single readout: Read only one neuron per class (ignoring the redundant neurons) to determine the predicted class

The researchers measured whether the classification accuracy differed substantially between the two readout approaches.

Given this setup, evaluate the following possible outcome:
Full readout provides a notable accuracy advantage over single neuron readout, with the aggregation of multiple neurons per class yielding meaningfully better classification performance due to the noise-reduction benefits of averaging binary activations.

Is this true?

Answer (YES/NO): NO